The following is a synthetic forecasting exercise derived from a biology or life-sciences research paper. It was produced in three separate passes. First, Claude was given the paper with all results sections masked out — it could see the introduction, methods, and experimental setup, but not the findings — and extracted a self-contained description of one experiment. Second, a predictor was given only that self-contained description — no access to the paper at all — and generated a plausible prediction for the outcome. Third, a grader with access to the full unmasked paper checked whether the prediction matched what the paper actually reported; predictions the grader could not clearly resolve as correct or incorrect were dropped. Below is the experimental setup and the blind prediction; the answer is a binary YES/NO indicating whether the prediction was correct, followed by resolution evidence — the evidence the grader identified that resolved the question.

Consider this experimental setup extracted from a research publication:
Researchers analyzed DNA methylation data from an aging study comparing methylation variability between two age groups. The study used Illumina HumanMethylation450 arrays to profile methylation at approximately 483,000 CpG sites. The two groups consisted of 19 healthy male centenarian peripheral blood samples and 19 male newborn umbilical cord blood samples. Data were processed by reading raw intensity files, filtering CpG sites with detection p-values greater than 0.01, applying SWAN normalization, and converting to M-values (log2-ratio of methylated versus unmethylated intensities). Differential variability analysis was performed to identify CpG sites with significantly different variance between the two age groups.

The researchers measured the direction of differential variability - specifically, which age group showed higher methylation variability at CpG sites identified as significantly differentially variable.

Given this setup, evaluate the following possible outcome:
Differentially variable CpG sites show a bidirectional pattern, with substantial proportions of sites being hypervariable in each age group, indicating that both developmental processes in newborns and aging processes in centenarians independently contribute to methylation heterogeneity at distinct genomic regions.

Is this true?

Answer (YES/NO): NO